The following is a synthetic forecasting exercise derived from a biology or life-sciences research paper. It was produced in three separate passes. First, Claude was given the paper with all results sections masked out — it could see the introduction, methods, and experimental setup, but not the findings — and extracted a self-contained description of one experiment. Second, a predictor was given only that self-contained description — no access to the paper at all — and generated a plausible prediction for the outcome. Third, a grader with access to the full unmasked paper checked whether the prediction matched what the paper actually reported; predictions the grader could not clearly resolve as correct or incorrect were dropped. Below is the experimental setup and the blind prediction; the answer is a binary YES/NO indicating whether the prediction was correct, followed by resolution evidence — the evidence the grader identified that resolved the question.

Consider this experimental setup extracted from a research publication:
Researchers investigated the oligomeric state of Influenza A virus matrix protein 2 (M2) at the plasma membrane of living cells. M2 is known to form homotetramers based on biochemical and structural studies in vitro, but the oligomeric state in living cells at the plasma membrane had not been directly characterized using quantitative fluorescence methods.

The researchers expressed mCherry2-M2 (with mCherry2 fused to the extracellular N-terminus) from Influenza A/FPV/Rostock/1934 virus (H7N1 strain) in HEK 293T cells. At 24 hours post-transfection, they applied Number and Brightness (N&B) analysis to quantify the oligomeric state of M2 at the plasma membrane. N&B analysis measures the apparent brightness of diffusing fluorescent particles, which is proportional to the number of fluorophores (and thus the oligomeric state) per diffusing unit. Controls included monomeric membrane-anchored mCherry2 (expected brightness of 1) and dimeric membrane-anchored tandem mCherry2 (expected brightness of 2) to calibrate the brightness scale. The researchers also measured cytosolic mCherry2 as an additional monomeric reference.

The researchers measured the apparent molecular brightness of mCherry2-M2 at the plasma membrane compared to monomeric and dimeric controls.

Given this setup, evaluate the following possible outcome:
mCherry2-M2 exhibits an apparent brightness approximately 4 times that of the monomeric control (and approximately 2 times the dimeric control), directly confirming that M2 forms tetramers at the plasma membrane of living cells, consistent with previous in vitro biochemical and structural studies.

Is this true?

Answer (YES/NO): NO